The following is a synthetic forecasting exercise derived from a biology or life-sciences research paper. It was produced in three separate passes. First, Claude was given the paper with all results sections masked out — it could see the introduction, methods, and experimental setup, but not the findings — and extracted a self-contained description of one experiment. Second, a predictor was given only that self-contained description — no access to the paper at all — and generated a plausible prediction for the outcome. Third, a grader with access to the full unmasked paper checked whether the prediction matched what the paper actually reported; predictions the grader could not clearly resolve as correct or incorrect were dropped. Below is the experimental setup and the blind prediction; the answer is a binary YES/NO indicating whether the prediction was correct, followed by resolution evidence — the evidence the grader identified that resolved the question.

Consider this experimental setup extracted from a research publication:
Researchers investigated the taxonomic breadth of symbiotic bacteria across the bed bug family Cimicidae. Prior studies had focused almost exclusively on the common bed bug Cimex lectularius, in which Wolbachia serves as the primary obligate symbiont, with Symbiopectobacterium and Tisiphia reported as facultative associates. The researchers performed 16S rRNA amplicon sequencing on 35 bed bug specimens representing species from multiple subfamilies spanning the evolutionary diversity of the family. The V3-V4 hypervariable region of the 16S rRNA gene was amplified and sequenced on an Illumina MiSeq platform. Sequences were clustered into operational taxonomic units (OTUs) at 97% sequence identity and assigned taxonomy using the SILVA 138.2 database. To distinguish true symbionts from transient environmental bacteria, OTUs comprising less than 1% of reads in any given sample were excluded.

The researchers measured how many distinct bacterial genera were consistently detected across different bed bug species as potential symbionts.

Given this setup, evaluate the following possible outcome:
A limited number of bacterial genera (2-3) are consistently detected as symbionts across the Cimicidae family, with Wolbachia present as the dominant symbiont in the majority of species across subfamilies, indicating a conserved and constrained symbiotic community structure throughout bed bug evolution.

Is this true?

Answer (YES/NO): NO